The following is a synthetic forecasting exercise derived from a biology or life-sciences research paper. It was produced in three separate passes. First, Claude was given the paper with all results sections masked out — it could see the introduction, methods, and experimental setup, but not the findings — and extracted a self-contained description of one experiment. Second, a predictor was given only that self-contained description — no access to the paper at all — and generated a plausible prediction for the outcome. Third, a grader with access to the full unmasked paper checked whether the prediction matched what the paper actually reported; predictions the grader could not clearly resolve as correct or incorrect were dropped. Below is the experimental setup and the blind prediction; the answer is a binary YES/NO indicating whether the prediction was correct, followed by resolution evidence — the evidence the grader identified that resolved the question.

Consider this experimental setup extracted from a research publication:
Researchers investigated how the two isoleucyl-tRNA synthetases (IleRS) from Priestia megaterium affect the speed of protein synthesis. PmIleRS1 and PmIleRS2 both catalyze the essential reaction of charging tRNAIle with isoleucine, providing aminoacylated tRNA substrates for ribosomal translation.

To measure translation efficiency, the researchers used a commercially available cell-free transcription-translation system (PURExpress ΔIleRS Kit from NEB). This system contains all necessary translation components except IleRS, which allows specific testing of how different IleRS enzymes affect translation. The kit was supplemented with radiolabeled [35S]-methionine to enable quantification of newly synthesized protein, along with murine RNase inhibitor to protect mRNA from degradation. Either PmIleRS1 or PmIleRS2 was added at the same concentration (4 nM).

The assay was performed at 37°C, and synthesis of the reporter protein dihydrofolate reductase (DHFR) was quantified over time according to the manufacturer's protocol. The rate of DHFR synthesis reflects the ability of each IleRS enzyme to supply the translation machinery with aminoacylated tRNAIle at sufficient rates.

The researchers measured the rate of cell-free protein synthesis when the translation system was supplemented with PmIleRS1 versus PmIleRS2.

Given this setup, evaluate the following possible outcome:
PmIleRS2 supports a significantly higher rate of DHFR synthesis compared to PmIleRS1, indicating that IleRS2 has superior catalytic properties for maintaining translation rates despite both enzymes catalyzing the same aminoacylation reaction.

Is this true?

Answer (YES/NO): NO